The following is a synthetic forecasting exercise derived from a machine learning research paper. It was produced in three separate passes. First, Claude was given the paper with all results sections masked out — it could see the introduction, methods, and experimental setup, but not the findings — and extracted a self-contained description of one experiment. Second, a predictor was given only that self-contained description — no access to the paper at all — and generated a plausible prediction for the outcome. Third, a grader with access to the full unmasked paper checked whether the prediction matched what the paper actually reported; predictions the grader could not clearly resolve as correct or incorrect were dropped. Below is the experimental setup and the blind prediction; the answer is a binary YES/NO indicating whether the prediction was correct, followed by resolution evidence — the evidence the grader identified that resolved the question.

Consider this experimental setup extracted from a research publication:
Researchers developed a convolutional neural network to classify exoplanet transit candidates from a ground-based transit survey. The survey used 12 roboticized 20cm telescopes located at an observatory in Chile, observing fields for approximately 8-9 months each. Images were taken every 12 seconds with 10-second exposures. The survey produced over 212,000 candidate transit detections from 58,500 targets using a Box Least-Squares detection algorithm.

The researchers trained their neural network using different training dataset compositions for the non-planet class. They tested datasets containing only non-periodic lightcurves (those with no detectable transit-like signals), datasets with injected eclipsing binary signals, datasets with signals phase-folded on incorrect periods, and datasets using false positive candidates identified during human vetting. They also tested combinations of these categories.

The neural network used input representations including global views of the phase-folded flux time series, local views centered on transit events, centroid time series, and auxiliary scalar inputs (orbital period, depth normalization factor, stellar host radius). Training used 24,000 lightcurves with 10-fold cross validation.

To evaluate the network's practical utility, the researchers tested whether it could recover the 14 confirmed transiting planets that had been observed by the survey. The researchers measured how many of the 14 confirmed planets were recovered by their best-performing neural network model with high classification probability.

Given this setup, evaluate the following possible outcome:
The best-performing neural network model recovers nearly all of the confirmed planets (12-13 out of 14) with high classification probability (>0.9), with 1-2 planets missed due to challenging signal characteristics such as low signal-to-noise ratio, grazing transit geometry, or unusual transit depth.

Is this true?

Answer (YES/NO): NO